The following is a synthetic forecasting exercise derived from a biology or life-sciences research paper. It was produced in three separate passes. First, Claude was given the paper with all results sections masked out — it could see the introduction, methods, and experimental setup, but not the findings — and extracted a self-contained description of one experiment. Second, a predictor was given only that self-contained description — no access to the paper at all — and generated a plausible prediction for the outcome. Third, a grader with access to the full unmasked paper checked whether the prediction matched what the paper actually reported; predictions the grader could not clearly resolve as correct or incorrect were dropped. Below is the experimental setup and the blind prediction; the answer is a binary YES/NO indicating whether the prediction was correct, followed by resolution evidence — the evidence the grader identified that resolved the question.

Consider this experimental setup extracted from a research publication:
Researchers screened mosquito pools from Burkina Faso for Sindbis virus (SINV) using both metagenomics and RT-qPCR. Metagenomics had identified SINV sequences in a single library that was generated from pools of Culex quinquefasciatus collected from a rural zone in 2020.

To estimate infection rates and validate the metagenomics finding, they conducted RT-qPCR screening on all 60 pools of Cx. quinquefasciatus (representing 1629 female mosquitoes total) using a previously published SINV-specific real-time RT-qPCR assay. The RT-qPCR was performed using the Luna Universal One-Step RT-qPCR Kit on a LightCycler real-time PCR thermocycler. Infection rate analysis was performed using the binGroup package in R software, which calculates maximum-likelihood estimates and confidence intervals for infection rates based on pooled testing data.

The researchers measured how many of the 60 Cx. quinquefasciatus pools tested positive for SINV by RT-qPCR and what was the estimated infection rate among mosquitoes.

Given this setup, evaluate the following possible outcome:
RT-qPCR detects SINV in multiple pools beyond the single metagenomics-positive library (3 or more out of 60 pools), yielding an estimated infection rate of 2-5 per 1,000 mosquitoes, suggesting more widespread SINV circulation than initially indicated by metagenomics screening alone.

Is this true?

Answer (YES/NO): NO